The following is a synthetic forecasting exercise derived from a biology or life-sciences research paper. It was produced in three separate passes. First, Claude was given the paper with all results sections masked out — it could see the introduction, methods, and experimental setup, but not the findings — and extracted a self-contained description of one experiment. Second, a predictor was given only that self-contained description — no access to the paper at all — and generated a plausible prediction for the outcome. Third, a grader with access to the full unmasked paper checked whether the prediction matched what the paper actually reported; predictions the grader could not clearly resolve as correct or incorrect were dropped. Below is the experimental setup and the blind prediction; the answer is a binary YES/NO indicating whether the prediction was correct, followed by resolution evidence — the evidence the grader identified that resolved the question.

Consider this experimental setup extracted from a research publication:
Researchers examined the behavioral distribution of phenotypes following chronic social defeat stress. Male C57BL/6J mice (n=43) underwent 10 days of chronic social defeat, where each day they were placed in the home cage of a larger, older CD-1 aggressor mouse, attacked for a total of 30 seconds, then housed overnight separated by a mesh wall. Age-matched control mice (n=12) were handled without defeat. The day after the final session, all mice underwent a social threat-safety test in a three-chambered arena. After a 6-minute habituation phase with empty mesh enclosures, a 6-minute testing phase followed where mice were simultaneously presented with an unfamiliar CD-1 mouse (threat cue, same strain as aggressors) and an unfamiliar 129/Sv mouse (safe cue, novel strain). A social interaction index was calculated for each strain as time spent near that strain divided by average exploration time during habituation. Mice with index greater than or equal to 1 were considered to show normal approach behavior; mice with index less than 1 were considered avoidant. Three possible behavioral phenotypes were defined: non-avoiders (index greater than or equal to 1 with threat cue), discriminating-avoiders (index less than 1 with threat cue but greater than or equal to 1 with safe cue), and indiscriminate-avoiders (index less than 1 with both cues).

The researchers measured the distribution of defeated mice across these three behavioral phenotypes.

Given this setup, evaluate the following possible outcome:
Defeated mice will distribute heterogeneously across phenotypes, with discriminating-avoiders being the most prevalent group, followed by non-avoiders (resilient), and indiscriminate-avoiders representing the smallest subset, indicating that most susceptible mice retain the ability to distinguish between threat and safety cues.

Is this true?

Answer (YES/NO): NO